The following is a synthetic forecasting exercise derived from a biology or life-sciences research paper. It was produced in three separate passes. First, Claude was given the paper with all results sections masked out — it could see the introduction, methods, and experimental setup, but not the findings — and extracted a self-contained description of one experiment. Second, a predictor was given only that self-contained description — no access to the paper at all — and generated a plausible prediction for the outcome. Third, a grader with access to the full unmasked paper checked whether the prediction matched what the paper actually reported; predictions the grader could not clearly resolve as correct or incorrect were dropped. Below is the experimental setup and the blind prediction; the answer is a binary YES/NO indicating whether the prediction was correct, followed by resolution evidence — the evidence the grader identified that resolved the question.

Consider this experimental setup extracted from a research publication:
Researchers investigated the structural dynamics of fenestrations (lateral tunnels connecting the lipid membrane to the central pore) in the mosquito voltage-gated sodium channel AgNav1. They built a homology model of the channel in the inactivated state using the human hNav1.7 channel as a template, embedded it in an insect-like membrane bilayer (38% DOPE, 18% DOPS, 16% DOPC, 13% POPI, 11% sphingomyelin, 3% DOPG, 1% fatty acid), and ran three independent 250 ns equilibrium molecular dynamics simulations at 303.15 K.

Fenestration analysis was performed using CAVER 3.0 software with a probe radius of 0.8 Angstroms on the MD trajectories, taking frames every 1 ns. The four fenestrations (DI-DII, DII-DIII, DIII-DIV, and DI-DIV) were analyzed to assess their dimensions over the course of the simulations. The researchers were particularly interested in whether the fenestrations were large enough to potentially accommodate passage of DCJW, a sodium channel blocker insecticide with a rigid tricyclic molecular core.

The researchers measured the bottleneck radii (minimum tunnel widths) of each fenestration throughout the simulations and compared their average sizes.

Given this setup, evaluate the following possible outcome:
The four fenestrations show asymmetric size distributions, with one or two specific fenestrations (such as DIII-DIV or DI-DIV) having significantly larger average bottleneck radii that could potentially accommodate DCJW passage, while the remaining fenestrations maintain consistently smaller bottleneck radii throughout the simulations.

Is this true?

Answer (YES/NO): NO